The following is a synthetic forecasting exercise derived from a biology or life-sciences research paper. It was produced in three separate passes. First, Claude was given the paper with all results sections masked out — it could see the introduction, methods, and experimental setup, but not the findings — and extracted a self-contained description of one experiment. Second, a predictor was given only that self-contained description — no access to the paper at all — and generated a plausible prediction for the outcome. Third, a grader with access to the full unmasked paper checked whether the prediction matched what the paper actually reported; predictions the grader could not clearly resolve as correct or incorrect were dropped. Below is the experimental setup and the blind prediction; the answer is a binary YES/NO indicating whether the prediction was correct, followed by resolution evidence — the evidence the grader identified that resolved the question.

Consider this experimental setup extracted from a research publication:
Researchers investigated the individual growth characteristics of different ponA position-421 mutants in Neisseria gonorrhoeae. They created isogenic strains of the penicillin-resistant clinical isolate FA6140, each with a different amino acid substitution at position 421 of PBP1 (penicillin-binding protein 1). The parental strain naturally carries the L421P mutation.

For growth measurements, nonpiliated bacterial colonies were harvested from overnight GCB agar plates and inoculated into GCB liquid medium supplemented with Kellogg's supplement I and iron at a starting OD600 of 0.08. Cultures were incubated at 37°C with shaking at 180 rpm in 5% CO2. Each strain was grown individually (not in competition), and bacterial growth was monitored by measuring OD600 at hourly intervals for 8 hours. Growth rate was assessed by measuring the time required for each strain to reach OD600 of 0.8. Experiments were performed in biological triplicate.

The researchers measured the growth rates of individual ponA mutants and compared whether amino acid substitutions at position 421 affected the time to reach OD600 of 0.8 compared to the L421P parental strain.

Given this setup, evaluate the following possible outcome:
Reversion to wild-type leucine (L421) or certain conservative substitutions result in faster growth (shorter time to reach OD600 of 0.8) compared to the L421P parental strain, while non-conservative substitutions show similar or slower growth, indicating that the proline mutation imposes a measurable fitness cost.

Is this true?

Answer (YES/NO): NO